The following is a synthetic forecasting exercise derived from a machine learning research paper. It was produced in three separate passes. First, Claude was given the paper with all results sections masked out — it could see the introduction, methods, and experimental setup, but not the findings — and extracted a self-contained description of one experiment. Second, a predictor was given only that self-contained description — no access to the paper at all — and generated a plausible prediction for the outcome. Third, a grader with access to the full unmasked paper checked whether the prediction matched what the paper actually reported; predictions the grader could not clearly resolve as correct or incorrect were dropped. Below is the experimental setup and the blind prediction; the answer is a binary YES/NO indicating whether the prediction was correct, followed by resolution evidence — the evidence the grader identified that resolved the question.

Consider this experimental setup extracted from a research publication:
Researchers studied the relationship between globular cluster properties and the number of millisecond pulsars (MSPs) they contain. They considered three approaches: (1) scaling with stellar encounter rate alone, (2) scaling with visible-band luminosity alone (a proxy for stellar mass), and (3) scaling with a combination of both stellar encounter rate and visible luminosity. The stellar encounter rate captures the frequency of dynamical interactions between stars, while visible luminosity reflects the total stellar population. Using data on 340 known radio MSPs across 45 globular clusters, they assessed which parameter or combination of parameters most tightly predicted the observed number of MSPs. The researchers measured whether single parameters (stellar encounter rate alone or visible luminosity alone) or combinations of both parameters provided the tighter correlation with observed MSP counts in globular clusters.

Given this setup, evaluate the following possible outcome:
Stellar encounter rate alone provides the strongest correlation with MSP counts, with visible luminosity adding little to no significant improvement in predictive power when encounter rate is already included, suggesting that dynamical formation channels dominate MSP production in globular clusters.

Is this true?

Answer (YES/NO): NO